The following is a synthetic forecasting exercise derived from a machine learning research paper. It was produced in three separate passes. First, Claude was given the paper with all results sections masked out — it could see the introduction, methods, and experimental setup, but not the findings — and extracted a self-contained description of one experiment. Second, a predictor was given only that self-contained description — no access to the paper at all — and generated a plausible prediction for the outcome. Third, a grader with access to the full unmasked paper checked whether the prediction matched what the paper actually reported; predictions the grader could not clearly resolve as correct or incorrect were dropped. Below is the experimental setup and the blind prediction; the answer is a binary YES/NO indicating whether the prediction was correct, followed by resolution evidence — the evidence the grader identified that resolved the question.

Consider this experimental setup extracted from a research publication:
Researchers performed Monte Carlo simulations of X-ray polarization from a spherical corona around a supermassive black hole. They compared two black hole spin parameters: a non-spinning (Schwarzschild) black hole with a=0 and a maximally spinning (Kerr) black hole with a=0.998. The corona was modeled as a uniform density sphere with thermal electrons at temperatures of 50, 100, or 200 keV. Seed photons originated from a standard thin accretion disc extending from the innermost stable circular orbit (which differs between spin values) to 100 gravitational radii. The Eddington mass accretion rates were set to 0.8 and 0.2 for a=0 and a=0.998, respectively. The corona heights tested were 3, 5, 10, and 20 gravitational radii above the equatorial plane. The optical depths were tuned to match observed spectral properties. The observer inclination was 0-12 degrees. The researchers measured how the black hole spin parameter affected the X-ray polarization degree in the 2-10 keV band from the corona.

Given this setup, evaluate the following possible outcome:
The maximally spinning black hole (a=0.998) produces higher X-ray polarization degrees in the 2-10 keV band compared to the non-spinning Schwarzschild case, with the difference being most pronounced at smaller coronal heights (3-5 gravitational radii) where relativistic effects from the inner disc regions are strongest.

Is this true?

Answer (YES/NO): NO